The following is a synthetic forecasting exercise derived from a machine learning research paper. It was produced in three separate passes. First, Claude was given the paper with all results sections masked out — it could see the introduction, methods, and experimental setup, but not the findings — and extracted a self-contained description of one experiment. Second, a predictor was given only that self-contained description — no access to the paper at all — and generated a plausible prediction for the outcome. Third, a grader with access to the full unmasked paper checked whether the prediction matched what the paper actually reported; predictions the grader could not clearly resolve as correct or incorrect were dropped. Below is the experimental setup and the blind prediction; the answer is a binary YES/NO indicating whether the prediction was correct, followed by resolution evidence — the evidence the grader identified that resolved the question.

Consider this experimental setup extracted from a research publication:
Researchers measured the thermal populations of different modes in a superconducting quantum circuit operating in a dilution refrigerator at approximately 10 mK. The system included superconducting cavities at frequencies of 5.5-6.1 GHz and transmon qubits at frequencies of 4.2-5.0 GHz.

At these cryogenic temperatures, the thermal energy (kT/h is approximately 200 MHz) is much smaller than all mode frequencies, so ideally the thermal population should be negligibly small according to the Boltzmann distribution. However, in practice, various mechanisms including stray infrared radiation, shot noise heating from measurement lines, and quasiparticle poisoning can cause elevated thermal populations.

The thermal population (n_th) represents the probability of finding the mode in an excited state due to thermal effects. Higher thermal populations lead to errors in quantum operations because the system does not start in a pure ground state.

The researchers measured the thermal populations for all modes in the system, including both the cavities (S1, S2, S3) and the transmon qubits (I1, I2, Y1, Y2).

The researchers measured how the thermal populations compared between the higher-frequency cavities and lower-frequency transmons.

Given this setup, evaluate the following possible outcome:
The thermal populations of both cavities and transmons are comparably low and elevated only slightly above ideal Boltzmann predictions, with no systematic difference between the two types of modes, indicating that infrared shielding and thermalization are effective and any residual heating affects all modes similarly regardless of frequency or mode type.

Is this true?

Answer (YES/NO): NO